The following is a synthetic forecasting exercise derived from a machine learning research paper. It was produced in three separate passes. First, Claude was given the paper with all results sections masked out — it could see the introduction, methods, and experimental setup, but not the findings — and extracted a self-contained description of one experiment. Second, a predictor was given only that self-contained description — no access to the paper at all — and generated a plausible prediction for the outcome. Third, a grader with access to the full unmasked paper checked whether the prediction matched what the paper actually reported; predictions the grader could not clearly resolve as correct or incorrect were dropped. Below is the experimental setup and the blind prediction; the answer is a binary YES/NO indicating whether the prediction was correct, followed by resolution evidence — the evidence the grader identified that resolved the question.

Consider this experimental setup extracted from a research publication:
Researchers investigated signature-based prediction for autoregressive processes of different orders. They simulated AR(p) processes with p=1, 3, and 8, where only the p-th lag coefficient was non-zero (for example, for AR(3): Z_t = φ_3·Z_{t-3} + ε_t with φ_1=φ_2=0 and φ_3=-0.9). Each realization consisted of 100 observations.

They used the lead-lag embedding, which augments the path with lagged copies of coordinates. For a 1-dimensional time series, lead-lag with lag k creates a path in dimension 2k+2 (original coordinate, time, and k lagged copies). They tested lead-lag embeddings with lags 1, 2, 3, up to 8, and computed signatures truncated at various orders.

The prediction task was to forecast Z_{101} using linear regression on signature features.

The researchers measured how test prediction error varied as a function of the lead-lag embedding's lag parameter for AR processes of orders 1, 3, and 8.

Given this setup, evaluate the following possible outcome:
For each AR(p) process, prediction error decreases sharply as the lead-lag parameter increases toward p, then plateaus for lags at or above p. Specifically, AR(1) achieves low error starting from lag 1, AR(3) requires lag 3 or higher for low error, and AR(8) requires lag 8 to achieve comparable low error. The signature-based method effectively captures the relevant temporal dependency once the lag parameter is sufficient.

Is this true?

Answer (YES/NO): NO